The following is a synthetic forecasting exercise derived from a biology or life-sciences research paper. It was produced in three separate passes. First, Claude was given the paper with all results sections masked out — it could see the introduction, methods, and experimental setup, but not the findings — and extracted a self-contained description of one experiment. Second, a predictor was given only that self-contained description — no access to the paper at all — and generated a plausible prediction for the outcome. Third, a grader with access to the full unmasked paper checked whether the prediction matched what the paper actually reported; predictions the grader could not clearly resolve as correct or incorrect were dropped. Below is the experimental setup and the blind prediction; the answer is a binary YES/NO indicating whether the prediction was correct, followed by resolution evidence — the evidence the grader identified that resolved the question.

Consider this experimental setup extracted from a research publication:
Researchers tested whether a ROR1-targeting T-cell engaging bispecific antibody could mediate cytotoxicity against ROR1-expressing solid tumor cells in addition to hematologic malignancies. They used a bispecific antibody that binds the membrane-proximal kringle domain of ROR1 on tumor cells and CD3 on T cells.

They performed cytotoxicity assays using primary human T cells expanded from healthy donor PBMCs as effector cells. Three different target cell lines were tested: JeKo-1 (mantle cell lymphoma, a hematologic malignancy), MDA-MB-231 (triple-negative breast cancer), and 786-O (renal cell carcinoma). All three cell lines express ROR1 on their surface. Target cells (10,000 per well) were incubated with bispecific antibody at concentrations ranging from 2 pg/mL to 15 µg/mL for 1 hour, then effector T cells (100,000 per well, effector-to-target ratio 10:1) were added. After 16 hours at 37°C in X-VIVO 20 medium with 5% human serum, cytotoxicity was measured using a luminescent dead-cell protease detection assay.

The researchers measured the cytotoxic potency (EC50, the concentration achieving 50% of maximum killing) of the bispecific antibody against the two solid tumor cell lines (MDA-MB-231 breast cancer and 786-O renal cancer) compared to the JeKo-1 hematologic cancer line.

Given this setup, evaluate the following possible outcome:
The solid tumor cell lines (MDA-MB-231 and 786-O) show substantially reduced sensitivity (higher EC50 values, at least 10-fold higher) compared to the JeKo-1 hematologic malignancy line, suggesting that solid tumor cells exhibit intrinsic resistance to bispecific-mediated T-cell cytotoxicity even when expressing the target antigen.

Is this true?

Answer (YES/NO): NO